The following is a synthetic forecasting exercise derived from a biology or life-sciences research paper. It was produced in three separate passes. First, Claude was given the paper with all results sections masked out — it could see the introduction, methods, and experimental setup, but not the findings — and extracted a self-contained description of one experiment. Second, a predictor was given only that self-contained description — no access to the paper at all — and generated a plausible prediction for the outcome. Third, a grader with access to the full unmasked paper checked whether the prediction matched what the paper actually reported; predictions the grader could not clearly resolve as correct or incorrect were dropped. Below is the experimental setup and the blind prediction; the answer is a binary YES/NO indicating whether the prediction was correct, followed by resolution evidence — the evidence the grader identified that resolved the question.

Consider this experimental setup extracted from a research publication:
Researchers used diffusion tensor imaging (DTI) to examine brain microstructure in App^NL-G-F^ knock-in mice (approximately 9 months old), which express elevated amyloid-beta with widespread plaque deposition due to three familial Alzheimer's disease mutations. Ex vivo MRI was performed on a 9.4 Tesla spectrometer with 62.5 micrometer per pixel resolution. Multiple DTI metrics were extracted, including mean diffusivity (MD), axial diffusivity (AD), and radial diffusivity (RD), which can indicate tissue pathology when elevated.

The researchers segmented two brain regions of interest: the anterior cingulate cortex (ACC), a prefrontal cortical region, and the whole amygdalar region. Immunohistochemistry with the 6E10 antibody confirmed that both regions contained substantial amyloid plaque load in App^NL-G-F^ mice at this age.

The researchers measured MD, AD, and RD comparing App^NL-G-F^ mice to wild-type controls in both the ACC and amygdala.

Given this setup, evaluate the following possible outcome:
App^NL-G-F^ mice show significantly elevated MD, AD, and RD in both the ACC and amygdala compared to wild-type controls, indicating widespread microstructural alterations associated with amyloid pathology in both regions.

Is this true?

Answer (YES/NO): NO